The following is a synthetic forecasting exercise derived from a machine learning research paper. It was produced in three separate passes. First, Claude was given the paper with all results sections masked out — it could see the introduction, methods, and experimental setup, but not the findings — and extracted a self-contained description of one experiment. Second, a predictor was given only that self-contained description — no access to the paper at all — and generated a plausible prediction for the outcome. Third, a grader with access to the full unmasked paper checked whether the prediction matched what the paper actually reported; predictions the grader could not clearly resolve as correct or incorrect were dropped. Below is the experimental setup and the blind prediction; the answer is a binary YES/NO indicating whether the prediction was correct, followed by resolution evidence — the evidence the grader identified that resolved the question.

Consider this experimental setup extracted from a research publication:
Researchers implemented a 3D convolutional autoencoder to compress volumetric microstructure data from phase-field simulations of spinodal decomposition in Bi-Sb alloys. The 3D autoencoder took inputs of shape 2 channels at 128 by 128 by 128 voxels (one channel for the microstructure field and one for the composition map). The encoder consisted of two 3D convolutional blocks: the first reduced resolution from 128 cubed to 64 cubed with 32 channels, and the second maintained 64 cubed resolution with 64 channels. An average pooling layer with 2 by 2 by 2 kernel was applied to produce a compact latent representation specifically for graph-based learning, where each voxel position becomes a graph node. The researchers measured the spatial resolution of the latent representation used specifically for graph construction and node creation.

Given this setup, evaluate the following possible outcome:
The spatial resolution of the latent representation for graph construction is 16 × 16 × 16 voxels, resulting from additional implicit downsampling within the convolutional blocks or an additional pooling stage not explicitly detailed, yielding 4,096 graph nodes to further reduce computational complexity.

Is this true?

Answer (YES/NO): NO